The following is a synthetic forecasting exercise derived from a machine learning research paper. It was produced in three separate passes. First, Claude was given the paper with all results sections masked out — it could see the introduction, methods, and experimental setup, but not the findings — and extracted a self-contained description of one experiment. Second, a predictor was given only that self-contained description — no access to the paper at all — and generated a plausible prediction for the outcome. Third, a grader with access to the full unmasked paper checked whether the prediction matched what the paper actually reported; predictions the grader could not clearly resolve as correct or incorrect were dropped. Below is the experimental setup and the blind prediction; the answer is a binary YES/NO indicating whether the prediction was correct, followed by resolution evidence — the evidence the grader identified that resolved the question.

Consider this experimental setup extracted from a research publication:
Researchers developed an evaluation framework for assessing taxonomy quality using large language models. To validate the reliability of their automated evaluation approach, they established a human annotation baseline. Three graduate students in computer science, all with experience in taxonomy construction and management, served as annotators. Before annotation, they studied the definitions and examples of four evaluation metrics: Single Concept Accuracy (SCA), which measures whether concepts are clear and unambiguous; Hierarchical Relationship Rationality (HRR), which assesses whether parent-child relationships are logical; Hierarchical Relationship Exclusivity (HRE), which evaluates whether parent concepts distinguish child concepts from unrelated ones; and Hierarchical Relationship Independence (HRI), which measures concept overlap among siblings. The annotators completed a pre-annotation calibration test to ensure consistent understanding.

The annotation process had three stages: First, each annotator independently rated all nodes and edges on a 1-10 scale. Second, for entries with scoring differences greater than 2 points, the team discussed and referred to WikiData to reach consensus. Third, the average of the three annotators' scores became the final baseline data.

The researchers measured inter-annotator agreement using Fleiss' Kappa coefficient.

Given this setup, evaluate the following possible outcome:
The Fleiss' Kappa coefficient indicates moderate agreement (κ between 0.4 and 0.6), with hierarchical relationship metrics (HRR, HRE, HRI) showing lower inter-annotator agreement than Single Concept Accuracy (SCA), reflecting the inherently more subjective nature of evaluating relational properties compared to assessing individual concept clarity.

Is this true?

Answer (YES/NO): NO